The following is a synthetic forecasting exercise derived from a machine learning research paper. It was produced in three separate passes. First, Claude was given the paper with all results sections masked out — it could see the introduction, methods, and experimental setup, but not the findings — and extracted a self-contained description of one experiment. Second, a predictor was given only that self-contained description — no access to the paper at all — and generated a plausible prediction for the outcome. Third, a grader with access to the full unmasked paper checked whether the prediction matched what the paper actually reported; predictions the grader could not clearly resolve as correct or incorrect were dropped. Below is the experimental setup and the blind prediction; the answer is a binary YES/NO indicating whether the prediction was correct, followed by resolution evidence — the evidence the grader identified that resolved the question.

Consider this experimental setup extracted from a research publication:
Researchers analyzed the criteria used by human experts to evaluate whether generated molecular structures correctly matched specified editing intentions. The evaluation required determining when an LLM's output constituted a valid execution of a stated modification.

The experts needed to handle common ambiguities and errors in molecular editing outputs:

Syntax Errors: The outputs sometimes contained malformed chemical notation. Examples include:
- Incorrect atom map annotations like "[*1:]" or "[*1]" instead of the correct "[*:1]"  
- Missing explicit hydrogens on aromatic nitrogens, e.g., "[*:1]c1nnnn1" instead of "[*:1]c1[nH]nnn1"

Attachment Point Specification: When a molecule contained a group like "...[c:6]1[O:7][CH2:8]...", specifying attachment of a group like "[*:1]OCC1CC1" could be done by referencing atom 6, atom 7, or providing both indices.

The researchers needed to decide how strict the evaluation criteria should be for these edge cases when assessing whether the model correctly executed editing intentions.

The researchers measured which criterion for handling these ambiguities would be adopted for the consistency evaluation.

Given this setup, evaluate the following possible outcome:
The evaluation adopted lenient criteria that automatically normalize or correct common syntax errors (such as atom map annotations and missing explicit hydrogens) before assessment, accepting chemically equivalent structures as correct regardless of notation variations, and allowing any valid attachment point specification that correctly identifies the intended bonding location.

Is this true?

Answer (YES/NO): NO